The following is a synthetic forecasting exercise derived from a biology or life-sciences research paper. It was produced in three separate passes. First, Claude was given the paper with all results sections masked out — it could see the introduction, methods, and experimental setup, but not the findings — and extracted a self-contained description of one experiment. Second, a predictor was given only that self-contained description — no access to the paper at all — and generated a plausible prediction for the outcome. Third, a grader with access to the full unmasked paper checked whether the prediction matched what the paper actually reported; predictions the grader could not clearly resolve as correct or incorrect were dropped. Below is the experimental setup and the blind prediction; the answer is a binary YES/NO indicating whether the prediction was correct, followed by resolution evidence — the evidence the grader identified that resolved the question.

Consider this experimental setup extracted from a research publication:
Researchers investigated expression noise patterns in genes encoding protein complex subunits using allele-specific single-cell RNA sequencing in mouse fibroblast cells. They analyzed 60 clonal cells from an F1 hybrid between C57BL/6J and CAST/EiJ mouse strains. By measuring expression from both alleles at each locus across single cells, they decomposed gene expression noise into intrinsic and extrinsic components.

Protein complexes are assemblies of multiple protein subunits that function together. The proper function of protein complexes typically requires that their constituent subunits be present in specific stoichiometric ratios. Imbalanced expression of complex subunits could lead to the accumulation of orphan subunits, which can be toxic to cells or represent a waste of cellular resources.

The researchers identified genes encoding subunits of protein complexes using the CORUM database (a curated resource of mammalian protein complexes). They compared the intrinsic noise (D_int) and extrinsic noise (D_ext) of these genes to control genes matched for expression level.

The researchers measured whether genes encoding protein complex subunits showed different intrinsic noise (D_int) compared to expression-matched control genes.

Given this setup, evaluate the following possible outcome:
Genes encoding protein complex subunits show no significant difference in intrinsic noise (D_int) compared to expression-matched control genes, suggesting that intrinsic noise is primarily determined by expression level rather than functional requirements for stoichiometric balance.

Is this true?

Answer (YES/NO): NO